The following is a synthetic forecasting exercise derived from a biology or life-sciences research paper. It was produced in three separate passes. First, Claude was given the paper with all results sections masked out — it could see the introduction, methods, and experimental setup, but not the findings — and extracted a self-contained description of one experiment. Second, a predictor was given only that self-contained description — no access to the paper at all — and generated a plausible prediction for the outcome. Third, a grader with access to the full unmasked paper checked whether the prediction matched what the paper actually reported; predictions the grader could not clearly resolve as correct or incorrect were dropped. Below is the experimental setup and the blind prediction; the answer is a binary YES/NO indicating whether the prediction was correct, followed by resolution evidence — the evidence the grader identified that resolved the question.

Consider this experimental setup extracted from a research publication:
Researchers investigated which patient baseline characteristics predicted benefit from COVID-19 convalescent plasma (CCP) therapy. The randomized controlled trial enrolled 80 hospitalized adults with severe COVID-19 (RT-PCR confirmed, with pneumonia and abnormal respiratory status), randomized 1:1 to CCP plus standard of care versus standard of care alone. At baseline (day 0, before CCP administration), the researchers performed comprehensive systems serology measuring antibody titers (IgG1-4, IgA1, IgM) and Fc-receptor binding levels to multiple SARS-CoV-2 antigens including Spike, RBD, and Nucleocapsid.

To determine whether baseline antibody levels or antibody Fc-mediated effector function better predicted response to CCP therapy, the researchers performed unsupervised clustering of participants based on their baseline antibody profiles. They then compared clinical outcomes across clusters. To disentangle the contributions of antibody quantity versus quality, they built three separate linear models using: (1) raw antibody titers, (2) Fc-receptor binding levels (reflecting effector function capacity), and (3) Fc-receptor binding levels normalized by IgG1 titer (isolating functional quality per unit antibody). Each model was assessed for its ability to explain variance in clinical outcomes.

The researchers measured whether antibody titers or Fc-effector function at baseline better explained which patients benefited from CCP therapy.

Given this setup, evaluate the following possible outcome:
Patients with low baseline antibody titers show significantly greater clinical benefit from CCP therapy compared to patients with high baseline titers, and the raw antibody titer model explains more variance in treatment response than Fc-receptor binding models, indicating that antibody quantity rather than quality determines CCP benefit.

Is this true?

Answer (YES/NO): NO